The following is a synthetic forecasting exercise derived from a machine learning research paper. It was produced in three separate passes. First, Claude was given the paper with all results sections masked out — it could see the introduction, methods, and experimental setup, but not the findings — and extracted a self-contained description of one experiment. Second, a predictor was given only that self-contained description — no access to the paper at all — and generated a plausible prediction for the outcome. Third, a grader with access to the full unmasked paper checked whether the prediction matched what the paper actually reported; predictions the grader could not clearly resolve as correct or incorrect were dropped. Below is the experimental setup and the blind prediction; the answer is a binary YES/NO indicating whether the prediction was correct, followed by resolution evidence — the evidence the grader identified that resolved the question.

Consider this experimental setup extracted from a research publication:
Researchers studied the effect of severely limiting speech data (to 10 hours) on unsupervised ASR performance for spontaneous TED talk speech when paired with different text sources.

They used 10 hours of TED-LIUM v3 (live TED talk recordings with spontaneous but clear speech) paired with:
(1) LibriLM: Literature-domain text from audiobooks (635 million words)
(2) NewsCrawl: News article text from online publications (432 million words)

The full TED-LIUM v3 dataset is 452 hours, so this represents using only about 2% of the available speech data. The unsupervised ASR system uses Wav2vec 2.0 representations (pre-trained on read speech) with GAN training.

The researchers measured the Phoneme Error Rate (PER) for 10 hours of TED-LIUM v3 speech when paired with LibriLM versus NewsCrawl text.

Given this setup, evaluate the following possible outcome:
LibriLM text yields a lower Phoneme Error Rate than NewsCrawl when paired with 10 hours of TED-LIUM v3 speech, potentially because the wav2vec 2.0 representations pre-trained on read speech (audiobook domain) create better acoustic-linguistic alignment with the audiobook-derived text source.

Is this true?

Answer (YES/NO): NO